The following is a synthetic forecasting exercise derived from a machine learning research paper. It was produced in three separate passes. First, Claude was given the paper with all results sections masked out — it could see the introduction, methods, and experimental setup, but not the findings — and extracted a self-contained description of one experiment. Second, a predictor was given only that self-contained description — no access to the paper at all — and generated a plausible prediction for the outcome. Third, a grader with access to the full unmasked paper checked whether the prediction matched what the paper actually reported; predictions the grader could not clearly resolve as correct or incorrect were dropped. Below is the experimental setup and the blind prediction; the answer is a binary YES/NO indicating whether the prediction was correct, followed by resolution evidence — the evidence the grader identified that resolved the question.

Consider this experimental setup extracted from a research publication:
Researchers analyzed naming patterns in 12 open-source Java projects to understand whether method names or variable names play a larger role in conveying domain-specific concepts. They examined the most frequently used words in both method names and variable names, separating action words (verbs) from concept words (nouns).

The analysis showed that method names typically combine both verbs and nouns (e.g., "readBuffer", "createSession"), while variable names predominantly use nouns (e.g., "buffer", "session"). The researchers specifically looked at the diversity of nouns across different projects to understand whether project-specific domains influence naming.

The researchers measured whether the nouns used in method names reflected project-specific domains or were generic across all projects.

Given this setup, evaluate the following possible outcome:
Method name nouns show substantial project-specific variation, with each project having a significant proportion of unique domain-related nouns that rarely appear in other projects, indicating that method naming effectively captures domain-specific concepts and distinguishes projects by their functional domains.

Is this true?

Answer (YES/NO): YES